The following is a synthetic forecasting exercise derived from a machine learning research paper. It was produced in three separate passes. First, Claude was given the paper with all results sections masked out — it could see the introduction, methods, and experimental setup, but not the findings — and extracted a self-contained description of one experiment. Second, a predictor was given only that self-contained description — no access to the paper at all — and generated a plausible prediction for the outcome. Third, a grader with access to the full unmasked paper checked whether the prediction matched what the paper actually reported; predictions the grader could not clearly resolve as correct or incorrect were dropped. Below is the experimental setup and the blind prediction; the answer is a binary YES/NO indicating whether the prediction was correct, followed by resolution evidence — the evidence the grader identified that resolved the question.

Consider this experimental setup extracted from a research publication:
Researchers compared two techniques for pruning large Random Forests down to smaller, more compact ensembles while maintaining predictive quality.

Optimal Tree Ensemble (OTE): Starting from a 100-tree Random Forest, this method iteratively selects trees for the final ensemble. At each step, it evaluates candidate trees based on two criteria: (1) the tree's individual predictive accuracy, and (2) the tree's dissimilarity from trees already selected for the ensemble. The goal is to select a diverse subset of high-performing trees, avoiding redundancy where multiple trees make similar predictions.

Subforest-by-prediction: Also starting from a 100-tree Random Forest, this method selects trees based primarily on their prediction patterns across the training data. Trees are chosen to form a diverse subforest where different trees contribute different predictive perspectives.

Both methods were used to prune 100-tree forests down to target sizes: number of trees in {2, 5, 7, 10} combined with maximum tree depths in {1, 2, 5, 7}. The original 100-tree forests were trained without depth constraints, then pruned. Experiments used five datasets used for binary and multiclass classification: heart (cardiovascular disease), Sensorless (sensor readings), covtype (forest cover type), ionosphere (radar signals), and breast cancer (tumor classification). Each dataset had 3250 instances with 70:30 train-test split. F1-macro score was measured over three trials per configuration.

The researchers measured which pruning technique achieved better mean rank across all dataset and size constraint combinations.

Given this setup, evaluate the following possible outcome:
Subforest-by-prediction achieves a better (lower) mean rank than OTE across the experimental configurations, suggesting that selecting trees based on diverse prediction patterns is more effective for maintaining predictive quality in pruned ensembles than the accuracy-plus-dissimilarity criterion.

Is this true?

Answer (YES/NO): YES